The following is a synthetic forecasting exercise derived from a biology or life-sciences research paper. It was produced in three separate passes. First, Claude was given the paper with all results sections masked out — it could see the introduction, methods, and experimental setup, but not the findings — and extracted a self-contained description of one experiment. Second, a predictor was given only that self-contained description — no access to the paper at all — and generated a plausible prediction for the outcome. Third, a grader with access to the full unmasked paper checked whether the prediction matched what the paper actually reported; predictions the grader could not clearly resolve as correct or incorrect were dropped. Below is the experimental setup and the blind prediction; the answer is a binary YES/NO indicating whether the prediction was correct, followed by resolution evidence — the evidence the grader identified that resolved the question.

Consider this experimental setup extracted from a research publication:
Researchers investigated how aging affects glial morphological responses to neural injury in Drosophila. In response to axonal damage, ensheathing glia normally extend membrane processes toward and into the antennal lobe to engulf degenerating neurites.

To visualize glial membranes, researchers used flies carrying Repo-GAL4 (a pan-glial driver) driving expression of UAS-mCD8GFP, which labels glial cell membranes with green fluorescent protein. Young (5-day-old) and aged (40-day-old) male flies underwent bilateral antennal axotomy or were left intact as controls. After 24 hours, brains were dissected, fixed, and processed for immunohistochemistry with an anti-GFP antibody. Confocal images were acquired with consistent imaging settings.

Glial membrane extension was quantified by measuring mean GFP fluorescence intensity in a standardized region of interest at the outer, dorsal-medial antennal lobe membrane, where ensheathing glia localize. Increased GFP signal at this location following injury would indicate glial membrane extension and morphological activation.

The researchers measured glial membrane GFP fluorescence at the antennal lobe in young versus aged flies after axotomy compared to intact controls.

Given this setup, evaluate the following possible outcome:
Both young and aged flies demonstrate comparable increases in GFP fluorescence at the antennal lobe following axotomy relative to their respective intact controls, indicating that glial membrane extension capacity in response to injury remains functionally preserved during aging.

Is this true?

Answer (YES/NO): NO